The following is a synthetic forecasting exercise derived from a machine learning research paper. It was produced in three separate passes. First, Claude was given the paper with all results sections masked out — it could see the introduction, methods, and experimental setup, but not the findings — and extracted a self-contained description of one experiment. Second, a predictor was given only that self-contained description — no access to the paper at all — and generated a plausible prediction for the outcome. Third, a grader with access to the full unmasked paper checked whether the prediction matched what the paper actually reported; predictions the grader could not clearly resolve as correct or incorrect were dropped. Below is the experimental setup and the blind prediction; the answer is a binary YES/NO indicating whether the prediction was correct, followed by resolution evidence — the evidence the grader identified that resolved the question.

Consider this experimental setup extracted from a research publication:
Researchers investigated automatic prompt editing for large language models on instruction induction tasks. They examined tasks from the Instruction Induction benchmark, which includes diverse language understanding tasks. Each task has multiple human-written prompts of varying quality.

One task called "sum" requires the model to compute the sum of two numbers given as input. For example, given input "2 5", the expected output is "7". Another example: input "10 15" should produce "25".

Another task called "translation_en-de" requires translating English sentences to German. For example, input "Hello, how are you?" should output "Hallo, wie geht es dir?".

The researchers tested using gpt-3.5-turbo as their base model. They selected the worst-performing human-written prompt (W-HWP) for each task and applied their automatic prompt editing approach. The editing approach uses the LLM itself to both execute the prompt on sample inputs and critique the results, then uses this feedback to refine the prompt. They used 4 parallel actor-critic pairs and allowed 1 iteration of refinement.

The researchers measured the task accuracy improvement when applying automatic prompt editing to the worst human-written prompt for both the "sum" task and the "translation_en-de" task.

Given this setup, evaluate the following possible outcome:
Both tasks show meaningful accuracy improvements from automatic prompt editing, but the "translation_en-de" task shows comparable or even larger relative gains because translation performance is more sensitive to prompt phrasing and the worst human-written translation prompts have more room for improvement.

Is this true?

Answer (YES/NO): NO